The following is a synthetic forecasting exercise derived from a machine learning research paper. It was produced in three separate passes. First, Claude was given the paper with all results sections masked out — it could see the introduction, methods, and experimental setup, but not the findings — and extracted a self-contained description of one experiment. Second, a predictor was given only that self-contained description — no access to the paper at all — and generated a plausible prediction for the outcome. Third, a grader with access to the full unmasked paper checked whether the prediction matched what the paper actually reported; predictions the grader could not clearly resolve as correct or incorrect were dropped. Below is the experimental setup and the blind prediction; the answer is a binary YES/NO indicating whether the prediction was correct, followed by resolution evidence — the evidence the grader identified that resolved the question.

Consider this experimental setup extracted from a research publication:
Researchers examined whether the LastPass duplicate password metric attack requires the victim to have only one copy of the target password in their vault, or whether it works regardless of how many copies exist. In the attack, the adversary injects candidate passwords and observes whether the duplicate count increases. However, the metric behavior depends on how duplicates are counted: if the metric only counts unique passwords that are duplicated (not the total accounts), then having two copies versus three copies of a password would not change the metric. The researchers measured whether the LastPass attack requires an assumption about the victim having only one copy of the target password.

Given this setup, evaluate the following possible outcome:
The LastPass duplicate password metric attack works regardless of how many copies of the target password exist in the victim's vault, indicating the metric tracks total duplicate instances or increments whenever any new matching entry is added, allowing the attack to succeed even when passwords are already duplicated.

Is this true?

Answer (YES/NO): NO